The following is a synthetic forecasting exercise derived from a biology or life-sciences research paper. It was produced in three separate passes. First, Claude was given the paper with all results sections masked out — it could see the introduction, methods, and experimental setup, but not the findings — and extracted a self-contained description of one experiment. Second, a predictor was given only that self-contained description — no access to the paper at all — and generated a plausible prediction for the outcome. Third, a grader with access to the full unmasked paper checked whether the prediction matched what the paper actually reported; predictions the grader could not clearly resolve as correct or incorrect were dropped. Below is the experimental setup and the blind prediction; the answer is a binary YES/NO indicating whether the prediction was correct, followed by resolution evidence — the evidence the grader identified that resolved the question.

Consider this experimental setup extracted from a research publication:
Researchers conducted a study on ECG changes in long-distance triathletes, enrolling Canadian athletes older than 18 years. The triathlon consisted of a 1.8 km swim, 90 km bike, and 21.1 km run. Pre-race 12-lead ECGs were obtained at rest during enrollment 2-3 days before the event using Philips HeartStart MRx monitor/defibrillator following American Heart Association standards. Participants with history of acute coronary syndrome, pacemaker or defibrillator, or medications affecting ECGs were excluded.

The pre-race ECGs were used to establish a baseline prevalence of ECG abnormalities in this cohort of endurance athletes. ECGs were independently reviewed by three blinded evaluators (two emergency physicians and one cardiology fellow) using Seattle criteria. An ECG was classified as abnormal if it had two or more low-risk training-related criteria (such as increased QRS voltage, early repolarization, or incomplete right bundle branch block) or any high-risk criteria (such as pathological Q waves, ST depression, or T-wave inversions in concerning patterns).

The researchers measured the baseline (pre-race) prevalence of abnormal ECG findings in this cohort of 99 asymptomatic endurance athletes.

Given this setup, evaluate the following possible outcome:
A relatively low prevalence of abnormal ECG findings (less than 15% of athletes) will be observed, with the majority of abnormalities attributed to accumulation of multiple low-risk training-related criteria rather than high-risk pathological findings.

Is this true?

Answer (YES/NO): NO